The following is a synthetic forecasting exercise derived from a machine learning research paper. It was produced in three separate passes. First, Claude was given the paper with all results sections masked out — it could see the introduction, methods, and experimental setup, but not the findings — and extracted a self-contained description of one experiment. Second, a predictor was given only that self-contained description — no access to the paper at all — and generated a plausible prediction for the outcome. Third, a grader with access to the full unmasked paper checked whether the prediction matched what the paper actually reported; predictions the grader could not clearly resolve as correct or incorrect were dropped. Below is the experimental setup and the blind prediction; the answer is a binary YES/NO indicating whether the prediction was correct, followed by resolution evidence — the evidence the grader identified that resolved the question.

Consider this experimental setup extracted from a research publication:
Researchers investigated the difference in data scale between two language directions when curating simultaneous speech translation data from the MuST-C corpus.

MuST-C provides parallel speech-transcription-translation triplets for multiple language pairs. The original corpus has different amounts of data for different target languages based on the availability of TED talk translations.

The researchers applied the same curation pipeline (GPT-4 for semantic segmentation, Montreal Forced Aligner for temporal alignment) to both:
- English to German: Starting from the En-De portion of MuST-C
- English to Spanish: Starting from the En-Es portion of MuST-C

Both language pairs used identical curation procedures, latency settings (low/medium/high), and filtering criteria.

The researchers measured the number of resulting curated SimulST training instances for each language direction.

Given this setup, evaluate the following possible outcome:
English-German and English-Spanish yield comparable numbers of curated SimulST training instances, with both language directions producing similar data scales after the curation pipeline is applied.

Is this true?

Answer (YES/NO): NO